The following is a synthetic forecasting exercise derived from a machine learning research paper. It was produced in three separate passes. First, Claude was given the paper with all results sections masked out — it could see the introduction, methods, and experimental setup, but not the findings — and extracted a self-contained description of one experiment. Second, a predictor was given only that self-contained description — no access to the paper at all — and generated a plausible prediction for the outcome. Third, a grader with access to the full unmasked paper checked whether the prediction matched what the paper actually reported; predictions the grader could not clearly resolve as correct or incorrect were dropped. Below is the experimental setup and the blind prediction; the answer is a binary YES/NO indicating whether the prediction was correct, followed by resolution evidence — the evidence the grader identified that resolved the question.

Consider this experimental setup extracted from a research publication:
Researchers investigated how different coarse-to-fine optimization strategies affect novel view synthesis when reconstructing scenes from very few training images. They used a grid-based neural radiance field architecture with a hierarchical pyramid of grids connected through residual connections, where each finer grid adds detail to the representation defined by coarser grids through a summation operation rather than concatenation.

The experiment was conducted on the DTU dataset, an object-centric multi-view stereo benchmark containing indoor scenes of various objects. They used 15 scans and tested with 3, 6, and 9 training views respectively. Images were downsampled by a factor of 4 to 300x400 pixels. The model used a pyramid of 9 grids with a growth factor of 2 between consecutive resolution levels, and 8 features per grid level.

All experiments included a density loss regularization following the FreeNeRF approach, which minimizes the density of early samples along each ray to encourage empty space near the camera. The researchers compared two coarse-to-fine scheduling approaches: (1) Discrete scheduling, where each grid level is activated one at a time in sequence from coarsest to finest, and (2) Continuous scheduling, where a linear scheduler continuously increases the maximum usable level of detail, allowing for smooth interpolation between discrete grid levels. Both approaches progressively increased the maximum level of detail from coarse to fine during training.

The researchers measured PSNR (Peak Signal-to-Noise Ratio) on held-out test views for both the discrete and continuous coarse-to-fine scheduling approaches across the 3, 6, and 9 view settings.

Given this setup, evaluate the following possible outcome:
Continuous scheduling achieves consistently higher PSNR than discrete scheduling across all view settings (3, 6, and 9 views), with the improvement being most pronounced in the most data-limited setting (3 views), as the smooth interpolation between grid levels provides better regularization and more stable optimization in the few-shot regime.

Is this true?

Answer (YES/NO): YES